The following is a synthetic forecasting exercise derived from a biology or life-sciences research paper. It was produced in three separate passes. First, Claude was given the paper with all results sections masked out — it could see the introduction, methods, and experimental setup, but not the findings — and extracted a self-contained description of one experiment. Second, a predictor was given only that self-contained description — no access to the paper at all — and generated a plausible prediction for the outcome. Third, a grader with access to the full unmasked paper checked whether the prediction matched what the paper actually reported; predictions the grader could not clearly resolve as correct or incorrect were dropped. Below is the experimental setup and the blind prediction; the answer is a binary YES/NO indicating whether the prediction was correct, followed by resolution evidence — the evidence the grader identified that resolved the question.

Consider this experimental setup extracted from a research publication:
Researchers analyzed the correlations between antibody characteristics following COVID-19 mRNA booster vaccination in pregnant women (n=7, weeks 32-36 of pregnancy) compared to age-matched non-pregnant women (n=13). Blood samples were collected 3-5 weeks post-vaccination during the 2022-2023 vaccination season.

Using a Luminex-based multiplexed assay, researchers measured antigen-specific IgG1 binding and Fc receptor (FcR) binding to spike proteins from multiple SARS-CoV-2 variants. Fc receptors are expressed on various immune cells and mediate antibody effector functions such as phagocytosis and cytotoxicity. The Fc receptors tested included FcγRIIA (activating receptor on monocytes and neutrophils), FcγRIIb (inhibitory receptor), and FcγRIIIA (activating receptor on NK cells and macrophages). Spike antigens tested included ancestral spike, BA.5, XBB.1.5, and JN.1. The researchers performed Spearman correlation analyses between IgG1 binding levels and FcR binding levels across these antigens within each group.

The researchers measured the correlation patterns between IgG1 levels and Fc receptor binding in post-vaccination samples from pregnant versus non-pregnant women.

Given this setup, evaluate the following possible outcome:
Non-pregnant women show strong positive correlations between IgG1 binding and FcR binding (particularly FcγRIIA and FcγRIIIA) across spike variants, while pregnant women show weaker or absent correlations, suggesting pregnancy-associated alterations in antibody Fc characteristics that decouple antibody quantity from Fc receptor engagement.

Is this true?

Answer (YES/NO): NO